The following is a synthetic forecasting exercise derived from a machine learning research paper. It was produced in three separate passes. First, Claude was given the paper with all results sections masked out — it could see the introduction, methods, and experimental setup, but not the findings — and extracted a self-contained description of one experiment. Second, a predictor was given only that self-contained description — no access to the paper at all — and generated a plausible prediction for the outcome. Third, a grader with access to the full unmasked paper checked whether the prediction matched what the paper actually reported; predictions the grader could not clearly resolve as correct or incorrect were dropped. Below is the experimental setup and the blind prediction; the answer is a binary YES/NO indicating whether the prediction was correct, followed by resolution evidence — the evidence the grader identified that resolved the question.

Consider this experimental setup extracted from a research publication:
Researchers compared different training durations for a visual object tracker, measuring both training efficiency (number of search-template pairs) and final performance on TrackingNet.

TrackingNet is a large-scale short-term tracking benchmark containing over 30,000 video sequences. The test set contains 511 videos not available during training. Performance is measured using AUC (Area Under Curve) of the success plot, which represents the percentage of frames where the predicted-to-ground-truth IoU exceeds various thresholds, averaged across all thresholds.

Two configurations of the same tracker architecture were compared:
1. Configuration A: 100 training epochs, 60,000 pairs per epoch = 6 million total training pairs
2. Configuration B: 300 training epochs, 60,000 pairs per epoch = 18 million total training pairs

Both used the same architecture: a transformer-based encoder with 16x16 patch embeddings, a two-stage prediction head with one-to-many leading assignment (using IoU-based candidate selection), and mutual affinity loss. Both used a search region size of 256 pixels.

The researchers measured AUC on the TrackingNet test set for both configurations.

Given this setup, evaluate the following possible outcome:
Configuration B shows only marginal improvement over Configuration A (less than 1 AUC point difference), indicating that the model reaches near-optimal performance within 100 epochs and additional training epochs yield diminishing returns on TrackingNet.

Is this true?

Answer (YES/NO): YES